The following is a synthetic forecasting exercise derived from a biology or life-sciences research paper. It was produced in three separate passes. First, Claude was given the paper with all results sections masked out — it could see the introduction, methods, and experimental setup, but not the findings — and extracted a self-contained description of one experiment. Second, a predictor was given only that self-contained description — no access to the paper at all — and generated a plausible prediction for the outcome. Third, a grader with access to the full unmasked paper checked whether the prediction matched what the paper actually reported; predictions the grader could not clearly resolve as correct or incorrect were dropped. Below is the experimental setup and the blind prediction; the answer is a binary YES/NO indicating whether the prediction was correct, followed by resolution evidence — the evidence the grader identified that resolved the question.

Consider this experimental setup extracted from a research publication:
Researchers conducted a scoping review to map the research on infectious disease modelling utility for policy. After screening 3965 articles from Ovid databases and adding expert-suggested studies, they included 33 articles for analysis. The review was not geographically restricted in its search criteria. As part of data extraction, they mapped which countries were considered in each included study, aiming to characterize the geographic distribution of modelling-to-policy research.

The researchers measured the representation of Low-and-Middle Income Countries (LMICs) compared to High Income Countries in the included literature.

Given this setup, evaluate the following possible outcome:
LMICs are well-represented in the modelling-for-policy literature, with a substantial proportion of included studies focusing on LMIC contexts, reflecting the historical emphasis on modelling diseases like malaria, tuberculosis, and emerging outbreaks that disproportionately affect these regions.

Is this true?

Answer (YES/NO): NO